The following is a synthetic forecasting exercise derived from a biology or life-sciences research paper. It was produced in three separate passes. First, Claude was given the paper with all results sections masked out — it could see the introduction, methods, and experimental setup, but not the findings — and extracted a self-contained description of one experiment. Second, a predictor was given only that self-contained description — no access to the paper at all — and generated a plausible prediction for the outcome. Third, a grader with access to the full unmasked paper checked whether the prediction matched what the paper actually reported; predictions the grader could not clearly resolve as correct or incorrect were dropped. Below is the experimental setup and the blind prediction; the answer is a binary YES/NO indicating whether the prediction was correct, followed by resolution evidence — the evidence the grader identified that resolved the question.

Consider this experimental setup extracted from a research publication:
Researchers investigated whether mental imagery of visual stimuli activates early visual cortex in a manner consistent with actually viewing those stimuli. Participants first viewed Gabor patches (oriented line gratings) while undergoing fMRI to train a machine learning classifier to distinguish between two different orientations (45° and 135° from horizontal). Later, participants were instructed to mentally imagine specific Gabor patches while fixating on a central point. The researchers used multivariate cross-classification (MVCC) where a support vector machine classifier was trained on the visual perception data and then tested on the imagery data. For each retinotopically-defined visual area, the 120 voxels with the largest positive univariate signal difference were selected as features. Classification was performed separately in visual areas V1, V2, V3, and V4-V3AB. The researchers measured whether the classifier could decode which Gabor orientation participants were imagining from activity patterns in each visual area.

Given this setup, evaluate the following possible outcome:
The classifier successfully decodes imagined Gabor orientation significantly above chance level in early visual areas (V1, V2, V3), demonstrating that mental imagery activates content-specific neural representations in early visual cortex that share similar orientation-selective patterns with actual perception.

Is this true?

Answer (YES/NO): NO